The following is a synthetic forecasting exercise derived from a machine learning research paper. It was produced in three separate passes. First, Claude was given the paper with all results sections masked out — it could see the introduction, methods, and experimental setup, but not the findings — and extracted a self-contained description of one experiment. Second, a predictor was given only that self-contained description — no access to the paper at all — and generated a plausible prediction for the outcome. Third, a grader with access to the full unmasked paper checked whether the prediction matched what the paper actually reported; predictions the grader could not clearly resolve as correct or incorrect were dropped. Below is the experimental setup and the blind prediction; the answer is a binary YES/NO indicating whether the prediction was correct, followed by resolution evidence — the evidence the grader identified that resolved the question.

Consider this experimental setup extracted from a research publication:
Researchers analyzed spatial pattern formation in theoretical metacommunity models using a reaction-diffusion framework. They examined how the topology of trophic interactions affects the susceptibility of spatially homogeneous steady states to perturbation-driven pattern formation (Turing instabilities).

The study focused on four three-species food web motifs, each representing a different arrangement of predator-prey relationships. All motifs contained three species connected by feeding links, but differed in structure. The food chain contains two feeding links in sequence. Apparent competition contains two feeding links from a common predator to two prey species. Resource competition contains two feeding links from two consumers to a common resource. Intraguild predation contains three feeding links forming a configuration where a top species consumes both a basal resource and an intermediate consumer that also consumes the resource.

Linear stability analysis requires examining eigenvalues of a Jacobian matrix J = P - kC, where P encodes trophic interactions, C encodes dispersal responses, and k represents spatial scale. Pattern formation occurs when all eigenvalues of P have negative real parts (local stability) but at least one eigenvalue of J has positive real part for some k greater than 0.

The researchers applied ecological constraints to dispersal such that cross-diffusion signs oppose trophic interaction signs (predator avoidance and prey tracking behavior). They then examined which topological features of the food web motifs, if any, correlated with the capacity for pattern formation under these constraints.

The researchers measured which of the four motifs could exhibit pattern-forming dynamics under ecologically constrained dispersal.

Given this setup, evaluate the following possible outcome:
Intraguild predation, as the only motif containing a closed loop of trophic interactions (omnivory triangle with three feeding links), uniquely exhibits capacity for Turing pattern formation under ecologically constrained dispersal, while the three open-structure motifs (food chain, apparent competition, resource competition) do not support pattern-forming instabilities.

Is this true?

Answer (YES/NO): YES